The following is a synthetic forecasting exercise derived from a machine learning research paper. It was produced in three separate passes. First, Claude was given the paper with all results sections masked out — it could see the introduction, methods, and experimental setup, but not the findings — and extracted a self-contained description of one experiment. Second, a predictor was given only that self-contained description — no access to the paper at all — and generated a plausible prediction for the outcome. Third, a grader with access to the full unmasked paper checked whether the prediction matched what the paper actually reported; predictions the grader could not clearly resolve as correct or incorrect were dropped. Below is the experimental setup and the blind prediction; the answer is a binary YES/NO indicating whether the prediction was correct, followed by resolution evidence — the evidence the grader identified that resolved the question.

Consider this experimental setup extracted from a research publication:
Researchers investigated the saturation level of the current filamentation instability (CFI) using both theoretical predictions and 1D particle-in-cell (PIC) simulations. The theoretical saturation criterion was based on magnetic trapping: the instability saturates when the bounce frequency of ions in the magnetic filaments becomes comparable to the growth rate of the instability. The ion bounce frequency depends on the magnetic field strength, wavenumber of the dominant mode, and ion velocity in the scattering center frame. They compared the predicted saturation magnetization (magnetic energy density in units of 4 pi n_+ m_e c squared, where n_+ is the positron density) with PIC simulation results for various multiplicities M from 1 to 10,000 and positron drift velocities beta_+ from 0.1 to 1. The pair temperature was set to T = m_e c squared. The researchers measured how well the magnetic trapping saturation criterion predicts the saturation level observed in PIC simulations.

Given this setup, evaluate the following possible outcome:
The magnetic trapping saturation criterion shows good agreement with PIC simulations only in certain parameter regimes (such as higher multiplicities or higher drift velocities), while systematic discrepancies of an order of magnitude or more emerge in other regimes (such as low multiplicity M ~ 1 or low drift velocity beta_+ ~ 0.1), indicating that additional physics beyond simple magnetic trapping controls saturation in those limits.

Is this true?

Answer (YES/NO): NO